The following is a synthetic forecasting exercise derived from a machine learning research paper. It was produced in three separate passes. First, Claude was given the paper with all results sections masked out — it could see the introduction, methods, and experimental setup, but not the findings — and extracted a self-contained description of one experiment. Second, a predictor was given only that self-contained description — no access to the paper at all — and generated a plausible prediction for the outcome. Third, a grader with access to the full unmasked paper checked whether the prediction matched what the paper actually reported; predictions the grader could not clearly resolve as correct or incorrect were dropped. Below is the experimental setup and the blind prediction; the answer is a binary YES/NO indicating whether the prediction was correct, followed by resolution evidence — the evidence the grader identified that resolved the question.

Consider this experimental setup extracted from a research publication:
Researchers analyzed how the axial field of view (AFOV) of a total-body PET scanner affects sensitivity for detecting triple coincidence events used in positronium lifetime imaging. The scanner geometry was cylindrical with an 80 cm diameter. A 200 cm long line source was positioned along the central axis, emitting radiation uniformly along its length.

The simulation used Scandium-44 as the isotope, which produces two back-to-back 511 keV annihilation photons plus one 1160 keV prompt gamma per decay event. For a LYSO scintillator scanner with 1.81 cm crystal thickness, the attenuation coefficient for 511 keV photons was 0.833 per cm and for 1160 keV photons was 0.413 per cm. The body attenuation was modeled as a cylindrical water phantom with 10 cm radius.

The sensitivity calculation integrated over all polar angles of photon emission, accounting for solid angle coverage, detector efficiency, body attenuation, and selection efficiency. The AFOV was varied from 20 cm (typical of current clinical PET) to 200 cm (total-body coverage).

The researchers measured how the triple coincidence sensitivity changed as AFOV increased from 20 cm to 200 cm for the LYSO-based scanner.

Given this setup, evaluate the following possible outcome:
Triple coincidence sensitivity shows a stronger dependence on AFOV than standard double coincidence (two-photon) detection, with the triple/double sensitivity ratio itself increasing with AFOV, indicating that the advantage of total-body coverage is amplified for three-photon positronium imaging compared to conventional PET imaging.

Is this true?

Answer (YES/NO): NO